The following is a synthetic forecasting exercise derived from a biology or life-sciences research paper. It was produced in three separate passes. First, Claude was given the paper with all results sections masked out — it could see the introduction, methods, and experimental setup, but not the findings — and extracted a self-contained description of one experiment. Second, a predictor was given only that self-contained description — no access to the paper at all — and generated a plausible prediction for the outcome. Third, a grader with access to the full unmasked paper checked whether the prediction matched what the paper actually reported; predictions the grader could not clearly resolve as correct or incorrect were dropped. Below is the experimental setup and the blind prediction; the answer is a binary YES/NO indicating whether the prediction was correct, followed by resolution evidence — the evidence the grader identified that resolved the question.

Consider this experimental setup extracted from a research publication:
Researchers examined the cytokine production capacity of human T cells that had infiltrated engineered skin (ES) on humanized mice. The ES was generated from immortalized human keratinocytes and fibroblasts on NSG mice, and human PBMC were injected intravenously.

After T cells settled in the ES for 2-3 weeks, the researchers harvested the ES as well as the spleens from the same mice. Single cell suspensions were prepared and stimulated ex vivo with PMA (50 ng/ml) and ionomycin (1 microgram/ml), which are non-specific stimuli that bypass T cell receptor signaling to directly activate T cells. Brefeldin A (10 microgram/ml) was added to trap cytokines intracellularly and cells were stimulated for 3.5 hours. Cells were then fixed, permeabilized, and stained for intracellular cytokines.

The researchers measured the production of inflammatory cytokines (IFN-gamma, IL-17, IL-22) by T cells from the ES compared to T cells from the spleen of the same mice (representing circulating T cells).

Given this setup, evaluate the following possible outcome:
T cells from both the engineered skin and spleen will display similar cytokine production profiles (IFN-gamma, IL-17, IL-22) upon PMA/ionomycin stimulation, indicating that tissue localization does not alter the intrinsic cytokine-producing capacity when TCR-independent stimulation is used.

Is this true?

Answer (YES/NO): NO